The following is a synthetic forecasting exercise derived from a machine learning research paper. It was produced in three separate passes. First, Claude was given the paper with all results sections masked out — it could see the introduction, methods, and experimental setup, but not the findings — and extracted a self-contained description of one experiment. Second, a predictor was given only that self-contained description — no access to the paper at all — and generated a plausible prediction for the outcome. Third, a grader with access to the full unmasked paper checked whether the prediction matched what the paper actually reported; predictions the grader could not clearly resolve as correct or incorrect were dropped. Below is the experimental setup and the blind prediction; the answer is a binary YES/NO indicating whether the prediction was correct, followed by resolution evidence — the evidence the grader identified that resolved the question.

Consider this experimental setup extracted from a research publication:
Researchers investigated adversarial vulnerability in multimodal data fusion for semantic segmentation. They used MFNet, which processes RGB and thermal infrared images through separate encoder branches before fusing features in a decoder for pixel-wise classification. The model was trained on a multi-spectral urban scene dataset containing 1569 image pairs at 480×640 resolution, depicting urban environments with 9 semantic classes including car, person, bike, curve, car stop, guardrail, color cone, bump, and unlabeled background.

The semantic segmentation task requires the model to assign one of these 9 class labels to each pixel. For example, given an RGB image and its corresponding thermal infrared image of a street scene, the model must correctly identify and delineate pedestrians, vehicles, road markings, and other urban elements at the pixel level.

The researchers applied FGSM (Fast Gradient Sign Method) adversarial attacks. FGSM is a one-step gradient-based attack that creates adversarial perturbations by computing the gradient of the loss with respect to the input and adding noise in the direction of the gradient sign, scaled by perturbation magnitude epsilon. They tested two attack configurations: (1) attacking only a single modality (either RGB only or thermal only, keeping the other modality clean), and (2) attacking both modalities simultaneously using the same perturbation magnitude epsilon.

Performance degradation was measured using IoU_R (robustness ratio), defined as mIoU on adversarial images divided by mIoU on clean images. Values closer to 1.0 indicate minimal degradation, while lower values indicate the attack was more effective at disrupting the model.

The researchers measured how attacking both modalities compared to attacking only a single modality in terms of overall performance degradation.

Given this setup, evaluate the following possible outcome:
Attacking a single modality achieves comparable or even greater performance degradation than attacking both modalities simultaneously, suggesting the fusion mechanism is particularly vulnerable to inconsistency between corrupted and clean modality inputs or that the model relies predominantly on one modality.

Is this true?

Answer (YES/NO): NO